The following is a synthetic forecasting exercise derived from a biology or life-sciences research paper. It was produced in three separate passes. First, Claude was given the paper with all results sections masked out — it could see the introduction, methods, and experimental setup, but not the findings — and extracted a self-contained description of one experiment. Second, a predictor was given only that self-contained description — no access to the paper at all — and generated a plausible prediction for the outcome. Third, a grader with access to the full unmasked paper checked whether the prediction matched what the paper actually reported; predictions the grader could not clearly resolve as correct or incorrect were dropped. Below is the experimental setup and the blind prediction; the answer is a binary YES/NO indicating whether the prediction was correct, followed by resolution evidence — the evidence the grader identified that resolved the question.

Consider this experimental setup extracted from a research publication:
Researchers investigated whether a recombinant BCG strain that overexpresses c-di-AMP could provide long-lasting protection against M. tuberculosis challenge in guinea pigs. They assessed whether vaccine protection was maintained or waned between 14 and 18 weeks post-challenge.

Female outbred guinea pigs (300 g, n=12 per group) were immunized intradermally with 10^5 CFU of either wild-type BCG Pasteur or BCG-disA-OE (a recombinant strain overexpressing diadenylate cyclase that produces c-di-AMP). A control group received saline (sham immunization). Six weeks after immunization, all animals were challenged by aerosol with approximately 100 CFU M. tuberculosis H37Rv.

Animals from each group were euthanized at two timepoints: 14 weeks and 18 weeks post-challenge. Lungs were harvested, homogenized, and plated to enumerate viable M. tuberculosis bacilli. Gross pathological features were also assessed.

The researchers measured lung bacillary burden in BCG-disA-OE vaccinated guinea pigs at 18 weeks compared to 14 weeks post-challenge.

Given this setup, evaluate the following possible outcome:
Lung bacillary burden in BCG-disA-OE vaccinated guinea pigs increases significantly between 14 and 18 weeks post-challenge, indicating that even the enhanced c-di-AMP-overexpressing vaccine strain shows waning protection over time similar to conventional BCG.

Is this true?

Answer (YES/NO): NO